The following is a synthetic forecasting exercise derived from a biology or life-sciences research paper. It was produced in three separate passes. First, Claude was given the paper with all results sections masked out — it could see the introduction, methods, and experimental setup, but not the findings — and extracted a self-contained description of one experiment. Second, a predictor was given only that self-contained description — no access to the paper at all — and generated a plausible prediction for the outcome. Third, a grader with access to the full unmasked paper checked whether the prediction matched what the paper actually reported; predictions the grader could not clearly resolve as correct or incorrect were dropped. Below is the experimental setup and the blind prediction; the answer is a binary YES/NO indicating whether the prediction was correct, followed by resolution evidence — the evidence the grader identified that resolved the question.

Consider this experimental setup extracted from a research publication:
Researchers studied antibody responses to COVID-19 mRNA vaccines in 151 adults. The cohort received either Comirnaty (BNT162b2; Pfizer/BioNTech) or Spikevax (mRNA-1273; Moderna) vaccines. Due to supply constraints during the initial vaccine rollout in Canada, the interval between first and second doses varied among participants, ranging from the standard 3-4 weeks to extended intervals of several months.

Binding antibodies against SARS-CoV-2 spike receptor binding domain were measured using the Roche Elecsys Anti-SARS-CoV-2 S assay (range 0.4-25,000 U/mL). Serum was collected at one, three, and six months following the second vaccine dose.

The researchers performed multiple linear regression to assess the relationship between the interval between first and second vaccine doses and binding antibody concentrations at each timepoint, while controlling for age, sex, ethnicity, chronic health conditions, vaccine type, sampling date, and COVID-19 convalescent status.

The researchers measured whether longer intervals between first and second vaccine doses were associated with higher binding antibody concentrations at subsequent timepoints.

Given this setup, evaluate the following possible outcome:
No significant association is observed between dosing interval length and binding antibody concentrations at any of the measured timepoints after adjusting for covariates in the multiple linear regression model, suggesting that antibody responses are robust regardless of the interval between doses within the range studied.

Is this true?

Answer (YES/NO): NO